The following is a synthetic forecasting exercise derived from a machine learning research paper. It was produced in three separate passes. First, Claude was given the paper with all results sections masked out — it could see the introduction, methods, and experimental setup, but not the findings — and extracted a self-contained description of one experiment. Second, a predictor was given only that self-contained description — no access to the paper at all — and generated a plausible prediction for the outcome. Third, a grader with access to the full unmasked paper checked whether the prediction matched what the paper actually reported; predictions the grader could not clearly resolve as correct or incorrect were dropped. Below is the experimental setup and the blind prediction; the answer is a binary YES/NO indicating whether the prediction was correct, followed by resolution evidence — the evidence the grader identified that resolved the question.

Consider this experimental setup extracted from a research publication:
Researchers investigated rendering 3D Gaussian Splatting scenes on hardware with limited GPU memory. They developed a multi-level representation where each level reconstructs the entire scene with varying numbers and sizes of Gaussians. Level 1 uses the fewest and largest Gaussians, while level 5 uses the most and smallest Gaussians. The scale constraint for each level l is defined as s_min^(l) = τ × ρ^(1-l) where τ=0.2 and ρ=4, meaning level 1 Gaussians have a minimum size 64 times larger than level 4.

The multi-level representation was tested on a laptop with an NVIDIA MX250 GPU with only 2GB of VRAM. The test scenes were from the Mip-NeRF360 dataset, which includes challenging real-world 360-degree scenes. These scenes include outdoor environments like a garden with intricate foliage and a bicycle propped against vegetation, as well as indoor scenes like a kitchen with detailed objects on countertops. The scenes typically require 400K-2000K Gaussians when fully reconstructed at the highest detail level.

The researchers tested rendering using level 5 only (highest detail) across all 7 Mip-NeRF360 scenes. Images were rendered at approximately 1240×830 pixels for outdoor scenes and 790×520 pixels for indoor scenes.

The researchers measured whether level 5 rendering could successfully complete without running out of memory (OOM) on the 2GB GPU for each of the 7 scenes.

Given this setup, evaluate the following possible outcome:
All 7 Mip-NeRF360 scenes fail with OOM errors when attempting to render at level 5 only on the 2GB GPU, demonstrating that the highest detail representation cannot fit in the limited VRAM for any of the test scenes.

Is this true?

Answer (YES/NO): NO